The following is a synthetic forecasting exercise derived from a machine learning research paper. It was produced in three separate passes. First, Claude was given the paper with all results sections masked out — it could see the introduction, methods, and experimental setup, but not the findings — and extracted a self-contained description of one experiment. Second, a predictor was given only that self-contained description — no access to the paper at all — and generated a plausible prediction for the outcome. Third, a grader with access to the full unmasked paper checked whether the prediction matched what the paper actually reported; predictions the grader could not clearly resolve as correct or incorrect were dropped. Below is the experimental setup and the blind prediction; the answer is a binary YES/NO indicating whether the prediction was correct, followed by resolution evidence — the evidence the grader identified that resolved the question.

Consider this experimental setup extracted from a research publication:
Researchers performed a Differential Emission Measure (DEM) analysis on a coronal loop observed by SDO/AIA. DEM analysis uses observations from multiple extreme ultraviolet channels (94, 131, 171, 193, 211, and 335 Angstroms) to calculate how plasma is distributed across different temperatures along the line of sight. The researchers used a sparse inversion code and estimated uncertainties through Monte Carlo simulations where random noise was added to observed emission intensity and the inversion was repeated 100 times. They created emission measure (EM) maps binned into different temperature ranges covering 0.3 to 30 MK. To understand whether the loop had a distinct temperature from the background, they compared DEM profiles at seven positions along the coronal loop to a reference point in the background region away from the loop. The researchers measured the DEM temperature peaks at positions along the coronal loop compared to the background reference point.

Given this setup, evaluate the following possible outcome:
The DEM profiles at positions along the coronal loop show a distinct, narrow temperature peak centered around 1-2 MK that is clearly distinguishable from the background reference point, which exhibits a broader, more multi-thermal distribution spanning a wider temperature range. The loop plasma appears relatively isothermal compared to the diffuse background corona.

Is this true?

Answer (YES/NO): NO